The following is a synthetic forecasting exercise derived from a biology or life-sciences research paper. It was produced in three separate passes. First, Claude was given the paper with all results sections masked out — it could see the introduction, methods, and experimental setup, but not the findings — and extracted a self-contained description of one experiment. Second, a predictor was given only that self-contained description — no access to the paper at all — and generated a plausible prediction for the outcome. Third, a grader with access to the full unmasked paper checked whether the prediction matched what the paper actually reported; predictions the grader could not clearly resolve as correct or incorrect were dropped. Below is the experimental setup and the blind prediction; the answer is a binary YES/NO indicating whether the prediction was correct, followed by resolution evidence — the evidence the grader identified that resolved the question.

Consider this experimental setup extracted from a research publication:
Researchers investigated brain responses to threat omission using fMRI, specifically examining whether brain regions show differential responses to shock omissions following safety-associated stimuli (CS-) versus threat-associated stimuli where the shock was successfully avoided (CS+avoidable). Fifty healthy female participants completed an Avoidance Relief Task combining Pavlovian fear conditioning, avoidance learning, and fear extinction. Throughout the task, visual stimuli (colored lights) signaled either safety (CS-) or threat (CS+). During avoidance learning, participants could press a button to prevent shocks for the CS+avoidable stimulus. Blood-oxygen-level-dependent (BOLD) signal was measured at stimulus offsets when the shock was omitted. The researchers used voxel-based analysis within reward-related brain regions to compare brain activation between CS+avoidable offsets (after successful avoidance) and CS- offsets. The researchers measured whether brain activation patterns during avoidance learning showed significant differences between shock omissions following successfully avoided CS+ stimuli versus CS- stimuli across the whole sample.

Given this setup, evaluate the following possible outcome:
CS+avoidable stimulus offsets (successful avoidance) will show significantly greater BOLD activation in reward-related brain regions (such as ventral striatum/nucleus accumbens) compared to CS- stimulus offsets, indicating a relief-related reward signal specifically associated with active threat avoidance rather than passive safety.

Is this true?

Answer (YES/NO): NO